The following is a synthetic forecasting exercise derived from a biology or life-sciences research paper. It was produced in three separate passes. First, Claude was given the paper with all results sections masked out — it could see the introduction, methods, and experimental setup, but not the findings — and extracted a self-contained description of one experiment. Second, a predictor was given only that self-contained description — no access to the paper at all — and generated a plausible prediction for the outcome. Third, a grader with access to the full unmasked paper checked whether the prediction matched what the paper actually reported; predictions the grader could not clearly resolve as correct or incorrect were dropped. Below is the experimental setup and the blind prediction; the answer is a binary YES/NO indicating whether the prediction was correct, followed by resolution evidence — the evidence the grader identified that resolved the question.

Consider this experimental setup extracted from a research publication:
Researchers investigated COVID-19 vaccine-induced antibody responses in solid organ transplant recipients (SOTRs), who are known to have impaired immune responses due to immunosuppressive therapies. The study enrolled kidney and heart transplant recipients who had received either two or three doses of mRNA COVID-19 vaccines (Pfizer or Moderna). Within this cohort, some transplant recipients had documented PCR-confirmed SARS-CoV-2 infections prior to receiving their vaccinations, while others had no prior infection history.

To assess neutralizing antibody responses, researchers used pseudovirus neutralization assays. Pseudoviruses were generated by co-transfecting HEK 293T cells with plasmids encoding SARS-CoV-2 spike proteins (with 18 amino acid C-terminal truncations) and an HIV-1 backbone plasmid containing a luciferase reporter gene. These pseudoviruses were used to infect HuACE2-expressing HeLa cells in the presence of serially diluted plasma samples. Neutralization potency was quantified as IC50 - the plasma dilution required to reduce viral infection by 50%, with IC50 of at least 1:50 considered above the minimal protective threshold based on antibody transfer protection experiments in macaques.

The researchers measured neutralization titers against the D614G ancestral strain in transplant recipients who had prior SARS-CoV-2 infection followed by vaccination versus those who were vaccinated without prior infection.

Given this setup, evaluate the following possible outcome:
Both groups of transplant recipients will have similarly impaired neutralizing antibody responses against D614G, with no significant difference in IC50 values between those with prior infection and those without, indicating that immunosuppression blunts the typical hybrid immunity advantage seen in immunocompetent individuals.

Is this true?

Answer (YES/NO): NO